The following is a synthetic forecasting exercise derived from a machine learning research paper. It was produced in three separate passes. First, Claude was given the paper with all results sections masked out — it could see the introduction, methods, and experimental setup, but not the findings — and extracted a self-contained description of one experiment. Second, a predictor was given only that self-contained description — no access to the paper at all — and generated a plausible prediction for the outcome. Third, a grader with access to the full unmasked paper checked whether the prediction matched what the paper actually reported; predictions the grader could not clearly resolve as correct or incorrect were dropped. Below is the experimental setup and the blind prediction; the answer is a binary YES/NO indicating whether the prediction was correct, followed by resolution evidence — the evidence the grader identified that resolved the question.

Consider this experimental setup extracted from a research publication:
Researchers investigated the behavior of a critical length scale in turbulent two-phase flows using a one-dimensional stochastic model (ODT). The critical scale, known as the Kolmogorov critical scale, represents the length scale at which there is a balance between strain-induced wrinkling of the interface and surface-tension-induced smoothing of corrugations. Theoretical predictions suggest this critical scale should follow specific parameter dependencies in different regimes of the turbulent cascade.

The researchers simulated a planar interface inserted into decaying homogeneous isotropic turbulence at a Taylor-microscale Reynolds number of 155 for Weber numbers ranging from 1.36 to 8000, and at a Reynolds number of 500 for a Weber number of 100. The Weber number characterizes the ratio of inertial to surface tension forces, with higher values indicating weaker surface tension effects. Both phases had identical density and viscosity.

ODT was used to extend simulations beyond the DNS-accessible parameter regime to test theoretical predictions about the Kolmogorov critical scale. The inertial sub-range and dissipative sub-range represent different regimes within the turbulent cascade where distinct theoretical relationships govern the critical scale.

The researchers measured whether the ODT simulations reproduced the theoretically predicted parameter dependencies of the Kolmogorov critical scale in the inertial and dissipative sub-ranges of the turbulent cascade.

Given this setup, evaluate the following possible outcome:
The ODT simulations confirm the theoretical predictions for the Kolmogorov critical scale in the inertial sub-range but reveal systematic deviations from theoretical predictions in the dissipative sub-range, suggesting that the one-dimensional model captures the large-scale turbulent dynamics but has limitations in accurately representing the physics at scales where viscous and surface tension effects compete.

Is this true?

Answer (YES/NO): NO